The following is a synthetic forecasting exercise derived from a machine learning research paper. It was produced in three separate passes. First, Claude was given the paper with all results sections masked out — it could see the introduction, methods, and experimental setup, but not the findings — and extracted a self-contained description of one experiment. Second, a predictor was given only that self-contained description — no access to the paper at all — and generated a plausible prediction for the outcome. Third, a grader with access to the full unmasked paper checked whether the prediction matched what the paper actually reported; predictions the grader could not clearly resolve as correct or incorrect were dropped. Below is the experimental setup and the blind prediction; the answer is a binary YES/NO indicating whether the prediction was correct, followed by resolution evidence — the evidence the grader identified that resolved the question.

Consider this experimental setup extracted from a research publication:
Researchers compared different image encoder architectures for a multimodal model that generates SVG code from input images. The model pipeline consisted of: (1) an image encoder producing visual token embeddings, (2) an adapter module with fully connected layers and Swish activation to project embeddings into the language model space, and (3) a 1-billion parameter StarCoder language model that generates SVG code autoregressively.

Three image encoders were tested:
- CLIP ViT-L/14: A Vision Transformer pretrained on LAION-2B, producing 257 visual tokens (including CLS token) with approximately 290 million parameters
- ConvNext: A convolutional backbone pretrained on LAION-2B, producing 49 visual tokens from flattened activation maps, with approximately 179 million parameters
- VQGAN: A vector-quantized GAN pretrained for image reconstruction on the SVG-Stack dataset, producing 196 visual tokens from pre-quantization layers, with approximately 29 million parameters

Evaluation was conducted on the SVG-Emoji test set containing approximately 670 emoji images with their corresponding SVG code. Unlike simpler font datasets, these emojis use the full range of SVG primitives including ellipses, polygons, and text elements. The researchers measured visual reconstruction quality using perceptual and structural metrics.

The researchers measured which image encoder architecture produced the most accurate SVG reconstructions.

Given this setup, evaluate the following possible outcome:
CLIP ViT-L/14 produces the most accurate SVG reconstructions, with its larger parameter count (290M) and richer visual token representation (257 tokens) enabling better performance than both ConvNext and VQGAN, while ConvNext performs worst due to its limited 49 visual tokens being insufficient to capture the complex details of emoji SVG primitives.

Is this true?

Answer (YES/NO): NO